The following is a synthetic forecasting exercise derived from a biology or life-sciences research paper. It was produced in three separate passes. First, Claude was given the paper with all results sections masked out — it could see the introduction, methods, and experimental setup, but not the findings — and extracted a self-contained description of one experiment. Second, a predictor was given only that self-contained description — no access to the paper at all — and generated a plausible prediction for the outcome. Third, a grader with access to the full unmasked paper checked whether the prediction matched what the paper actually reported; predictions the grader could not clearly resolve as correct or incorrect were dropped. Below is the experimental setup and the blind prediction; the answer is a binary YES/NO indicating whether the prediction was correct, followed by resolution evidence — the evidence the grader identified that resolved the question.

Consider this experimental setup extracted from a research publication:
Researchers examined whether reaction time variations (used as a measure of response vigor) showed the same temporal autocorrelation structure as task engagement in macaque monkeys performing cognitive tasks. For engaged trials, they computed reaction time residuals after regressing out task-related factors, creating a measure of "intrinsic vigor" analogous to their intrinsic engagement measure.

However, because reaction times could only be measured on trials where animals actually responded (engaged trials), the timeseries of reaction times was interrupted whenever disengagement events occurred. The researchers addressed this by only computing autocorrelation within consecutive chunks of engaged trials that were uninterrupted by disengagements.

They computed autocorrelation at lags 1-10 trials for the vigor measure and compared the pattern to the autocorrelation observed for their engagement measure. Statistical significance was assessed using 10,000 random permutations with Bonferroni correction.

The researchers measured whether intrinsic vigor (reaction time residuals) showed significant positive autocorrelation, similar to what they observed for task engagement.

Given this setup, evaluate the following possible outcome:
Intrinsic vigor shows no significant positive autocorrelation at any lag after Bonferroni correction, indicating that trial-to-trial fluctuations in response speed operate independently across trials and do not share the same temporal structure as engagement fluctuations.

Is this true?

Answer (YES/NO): NO